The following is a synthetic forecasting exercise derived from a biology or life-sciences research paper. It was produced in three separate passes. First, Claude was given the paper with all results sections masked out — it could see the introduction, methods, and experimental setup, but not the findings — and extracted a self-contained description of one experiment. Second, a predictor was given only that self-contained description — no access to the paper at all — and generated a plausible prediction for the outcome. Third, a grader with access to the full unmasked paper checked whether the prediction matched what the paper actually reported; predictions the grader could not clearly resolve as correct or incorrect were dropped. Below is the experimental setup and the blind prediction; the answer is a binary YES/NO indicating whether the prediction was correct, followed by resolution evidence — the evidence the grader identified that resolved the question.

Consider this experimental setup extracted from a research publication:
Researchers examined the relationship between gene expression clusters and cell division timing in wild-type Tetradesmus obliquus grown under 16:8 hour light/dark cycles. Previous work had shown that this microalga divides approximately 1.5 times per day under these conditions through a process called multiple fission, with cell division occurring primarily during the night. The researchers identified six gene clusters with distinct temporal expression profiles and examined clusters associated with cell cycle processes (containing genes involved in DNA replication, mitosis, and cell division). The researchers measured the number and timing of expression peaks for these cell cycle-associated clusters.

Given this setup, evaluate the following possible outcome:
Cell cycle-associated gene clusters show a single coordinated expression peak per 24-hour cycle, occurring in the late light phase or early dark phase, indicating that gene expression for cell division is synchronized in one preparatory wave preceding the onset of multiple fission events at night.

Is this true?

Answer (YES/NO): NO